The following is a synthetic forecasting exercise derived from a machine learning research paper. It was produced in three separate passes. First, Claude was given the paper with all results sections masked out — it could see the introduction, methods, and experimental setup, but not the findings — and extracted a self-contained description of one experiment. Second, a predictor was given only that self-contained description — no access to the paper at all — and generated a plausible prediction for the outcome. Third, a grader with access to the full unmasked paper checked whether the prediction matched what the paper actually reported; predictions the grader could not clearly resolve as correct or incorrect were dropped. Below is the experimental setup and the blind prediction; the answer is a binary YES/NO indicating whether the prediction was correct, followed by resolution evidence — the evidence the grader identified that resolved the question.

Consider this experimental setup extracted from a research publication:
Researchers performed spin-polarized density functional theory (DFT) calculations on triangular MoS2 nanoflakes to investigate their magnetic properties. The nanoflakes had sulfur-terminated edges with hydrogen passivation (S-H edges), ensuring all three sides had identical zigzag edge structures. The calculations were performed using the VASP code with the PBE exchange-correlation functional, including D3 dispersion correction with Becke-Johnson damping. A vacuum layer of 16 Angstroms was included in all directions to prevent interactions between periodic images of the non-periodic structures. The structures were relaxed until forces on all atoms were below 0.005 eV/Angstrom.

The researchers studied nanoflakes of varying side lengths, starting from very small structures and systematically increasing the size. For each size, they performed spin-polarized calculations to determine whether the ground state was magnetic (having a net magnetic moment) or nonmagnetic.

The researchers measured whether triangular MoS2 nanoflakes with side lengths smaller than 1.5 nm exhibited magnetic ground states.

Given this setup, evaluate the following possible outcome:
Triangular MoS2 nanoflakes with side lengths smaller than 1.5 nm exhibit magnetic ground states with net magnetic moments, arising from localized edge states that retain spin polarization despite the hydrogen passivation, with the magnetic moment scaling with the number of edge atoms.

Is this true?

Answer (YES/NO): NO